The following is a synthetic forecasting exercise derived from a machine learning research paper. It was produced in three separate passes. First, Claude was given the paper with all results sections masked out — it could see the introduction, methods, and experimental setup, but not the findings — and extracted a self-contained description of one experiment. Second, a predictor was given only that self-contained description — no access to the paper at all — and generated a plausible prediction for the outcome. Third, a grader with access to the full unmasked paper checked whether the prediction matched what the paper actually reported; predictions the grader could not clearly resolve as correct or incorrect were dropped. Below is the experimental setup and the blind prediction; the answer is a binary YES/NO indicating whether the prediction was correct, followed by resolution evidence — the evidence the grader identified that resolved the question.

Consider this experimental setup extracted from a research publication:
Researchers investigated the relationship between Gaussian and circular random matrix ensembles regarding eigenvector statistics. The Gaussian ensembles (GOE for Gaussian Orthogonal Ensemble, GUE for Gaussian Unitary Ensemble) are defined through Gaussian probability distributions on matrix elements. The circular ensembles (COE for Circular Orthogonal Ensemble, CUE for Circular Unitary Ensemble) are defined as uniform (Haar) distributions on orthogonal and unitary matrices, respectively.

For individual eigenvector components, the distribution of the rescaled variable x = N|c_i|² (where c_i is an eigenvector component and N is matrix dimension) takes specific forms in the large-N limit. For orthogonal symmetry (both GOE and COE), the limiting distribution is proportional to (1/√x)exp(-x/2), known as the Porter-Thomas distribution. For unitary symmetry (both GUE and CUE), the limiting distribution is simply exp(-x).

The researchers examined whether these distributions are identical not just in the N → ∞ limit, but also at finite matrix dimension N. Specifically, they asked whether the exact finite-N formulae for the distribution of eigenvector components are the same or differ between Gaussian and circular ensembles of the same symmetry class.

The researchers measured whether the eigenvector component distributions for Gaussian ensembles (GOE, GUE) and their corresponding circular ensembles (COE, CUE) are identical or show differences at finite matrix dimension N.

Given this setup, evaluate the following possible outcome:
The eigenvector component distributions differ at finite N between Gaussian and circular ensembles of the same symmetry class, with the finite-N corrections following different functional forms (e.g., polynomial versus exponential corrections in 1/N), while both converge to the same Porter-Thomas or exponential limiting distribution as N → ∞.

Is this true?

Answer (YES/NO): NO